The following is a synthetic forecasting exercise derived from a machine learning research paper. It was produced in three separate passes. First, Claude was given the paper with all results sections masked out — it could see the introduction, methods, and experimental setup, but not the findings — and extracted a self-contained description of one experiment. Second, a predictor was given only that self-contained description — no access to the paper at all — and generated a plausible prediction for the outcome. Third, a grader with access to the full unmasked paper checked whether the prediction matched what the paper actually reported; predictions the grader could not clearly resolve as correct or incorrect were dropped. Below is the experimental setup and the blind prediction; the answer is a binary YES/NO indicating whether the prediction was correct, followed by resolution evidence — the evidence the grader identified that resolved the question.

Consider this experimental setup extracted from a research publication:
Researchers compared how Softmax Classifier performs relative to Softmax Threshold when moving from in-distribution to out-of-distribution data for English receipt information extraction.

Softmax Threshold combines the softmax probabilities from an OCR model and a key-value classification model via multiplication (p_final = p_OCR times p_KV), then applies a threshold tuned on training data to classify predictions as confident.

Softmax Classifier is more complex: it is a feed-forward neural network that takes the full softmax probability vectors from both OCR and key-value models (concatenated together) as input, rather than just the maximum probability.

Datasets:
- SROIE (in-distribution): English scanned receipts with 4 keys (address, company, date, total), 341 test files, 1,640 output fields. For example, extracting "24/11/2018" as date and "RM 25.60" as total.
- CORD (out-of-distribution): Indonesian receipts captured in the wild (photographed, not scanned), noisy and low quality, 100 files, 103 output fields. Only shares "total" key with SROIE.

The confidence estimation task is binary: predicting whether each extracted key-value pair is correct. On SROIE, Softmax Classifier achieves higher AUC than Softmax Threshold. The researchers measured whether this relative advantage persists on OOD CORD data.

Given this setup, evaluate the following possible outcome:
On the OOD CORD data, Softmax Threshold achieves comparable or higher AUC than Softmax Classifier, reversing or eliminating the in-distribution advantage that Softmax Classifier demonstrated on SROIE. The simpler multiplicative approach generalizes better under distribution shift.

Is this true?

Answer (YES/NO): YES